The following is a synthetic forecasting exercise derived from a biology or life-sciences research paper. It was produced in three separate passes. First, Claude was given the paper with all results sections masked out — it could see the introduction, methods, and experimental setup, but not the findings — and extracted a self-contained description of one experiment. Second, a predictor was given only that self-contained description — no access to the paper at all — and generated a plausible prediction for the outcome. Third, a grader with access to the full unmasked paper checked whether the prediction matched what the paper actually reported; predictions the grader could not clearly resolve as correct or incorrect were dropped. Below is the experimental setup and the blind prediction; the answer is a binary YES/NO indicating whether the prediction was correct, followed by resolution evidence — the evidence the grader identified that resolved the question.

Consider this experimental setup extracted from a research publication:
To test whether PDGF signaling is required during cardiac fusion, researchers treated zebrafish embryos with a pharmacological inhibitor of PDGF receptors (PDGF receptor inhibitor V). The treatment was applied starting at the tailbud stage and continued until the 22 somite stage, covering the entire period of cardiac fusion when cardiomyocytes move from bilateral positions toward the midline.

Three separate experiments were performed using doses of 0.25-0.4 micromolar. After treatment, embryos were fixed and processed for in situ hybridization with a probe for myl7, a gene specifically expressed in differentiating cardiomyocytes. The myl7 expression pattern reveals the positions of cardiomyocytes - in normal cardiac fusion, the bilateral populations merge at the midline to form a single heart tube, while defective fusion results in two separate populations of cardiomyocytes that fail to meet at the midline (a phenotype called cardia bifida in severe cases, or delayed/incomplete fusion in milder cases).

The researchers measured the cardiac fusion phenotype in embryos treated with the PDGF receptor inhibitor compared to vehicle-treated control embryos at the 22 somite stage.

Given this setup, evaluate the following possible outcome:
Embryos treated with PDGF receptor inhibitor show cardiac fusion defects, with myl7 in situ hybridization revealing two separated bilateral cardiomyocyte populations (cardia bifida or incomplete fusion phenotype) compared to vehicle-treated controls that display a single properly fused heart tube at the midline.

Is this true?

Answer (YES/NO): YES